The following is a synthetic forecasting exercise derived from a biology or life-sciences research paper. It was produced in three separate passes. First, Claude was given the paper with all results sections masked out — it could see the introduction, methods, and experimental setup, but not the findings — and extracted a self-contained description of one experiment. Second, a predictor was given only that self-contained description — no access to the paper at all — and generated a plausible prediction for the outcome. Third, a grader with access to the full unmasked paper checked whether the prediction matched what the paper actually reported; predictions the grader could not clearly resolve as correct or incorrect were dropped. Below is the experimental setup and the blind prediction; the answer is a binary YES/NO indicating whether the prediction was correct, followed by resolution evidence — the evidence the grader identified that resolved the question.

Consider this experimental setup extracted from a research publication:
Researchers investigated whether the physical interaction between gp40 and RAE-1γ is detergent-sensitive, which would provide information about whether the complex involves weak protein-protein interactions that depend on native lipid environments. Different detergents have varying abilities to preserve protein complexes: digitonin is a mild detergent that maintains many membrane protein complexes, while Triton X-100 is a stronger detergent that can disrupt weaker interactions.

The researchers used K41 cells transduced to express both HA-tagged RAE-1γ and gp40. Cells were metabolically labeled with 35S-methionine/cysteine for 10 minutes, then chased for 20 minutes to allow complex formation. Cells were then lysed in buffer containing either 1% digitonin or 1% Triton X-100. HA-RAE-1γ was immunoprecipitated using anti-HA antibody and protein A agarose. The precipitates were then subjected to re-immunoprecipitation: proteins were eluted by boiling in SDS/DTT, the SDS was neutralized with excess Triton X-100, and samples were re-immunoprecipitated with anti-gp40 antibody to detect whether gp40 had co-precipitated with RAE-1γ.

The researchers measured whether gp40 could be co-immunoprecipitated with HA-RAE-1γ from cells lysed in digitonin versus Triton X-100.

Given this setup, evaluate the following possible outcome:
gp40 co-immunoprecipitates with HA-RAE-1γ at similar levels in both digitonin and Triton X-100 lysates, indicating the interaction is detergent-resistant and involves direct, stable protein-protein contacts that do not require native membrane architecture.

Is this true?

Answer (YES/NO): YES